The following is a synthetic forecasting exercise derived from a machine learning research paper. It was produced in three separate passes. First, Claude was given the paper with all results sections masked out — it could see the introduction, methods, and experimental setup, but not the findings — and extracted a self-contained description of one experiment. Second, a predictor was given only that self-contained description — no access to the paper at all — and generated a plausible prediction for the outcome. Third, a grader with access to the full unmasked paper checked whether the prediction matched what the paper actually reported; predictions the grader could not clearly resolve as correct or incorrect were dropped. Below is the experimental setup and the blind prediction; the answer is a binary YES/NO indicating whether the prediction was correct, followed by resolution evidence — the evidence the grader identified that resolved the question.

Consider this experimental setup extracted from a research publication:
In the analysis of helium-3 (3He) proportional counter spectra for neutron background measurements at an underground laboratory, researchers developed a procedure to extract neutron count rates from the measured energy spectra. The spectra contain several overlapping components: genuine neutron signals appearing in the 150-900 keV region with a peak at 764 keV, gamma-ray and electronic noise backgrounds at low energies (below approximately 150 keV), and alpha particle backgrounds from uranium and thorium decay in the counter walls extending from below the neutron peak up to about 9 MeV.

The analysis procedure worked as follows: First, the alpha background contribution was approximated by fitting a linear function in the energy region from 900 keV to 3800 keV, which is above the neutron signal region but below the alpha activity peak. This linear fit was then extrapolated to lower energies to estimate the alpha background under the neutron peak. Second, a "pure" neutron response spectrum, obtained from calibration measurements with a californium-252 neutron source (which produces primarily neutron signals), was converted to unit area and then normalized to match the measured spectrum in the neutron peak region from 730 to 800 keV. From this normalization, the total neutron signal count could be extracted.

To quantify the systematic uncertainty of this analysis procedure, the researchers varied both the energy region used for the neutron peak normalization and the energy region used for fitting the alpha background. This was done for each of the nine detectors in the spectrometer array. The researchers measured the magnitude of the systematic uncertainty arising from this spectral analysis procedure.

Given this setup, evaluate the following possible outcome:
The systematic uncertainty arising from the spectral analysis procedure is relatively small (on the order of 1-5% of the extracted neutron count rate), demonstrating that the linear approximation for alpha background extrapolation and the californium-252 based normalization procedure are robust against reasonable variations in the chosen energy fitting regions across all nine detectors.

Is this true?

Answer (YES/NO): YES